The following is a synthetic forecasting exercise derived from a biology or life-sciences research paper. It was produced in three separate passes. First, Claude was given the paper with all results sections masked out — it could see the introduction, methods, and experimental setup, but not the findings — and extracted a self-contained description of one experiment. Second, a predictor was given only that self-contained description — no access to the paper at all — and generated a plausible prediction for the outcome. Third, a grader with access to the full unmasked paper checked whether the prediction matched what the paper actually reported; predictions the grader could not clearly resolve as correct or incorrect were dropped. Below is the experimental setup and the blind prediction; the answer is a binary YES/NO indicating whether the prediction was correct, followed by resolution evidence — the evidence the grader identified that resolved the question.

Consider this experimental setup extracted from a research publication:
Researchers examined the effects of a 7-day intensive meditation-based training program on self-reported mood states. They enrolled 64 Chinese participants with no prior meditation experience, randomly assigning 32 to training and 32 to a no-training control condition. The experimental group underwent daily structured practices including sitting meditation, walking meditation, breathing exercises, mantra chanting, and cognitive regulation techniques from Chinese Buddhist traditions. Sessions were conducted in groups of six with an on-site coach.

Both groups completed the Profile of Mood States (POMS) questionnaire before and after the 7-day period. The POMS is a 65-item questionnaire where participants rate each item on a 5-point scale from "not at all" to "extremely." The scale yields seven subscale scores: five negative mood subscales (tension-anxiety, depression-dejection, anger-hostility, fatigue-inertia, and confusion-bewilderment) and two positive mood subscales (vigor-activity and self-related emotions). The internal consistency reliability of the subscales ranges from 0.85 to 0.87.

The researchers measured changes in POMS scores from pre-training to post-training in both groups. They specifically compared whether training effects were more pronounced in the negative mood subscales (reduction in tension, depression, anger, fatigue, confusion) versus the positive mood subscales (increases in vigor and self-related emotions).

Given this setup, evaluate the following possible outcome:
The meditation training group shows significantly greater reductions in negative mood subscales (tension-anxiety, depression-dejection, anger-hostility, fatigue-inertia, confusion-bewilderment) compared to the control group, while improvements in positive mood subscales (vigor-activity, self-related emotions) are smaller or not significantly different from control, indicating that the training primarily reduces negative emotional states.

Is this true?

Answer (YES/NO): NO